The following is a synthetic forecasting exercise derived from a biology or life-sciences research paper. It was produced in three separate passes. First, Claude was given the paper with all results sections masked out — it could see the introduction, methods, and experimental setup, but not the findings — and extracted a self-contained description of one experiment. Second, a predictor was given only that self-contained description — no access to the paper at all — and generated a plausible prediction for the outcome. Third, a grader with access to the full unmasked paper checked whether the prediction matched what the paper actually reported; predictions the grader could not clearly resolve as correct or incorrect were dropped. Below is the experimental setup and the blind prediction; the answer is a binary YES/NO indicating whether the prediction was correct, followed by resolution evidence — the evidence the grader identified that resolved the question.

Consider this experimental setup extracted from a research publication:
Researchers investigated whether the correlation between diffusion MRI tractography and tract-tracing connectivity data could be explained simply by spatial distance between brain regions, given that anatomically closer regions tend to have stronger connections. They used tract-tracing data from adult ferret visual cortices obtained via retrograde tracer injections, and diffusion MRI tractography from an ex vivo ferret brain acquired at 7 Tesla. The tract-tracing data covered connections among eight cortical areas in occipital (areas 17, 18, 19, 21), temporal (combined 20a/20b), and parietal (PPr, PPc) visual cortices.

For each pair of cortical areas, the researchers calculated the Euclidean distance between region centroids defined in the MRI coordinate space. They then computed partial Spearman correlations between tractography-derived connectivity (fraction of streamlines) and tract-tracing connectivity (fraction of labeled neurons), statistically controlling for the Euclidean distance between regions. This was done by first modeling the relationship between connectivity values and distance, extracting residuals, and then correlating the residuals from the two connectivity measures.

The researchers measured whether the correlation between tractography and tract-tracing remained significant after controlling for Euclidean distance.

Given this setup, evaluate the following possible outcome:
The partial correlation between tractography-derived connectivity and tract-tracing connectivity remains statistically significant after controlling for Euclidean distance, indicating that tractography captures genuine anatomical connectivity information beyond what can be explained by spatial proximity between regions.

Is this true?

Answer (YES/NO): NO